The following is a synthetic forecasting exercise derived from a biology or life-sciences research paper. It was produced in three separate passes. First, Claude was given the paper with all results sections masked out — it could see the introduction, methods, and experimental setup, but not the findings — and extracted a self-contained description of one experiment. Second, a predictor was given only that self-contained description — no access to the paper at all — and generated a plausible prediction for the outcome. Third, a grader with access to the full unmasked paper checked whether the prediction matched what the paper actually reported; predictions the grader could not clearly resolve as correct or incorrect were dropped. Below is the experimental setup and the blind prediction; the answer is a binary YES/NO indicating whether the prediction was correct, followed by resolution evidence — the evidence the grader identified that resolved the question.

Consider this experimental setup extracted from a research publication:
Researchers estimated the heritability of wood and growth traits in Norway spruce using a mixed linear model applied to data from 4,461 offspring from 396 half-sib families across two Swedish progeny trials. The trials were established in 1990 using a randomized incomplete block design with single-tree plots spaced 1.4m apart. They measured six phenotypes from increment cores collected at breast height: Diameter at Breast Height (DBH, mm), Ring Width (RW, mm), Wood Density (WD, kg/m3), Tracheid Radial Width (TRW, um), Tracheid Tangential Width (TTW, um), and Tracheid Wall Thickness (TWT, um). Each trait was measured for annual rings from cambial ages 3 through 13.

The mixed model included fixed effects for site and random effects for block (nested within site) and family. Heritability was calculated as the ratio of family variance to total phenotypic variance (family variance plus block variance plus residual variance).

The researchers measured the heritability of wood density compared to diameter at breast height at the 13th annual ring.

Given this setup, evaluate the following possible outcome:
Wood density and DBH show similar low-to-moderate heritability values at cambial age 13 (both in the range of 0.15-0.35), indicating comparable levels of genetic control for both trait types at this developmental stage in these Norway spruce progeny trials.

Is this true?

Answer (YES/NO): NO